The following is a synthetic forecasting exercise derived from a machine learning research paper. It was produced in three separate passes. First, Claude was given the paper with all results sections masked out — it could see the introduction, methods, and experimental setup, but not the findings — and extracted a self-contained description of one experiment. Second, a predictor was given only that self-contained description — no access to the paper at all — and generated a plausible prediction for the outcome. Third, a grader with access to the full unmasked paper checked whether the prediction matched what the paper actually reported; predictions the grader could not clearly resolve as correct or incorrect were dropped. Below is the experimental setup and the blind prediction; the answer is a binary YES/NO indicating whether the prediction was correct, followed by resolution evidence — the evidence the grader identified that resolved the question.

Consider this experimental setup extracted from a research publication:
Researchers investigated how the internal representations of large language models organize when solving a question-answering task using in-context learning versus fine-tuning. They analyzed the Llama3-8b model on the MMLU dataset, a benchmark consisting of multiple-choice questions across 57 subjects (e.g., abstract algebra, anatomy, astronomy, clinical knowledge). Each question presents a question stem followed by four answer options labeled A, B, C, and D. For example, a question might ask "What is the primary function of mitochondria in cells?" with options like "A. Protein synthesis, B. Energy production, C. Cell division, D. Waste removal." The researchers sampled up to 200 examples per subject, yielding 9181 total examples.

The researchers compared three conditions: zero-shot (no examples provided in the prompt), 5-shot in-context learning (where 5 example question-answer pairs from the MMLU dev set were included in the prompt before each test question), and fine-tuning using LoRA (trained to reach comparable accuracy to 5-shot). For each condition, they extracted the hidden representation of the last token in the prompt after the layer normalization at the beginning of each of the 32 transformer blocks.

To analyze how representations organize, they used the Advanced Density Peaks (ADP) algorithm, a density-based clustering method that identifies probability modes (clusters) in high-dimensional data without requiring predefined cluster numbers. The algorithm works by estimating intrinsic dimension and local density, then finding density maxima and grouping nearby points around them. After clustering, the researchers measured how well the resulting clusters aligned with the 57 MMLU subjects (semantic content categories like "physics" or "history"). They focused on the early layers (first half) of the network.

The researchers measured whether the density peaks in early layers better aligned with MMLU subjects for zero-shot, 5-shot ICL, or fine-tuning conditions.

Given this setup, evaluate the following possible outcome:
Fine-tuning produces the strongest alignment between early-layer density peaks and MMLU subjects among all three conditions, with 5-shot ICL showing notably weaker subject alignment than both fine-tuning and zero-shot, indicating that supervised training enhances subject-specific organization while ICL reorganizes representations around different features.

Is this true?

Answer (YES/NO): NO